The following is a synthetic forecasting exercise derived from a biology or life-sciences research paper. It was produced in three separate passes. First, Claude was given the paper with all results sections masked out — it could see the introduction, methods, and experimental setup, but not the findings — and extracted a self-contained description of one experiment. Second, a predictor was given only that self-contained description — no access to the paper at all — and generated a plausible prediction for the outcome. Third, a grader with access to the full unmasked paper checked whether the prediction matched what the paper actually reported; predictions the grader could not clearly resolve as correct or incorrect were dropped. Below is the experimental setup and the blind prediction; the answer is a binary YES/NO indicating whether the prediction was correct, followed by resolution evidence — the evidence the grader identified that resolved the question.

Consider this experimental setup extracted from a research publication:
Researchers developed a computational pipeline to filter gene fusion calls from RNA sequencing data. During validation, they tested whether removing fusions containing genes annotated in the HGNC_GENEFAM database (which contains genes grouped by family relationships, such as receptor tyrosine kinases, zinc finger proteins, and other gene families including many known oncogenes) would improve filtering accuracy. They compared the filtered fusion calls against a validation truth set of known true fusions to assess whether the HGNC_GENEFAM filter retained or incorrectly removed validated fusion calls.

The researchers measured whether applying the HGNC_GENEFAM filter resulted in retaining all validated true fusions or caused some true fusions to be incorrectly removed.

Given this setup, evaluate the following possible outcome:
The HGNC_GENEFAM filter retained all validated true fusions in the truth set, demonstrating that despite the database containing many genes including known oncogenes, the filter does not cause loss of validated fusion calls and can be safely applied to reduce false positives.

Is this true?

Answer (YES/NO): NO